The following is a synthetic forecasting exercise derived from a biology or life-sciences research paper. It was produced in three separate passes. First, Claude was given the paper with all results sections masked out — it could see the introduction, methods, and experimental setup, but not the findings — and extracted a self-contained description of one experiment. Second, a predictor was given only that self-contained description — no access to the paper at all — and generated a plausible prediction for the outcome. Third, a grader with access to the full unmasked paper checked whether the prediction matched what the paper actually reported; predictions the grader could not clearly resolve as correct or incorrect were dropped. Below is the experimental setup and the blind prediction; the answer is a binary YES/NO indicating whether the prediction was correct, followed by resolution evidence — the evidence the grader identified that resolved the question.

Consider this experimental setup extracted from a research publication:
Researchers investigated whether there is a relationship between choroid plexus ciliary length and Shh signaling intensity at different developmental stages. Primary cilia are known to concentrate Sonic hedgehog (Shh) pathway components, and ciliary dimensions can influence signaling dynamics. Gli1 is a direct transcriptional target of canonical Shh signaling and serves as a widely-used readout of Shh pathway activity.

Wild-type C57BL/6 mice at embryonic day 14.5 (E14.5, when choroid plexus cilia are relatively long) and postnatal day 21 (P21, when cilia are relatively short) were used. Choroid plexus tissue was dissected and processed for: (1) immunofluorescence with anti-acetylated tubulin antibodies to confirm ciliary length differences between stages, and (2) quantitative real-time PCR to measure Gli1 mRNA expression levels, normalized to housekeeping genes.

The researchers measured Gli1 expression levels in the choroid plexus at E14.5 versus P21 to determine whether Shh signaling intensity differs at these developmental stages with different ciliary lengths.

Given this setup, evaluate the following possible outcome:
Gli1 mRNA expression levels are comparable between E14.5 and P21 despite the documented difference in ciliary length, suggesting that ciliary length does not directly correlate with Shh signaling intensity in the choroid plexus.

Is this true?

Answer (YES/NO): NO